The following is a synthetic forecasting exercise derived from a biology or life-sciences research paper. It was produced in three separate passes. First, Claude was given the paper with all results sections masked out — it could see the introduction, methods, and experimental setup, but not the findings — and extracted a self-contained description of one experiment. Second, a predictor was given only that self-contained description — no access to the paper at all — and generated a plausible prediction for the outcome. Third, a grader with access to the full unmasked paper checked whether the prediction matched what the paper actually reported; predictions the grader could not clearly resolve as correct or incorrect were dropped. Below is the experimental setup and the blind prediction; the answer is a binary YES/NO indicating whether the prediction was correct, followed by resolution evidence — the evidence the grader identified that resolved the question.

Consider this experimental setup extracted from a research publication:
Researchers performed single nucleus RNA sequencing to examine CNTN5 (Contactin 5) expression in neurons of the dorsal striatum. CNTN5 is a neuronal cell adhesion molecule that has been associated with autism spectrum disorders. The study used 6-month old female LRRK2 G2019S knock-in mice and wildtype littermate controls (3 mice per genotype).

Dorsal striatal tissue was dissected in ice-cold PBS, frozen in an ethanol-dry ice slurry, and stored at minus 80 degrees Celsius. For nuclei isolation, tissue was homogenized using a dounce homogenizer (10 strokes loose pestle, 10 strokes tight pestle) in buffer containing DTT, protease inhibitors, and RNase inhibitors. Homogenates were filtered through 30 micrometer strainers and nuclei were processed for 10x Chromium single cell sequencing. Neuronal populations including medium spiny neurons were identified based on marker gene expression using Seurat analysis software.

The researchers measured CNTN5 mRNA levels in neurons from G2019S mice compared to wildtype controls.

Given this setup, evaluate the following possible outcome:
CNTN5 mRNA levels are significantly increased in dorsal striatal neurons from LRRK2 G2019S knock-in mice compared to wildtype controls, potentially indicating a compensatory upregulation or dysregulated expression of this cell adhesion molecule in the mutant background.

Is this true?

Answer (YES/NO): YES